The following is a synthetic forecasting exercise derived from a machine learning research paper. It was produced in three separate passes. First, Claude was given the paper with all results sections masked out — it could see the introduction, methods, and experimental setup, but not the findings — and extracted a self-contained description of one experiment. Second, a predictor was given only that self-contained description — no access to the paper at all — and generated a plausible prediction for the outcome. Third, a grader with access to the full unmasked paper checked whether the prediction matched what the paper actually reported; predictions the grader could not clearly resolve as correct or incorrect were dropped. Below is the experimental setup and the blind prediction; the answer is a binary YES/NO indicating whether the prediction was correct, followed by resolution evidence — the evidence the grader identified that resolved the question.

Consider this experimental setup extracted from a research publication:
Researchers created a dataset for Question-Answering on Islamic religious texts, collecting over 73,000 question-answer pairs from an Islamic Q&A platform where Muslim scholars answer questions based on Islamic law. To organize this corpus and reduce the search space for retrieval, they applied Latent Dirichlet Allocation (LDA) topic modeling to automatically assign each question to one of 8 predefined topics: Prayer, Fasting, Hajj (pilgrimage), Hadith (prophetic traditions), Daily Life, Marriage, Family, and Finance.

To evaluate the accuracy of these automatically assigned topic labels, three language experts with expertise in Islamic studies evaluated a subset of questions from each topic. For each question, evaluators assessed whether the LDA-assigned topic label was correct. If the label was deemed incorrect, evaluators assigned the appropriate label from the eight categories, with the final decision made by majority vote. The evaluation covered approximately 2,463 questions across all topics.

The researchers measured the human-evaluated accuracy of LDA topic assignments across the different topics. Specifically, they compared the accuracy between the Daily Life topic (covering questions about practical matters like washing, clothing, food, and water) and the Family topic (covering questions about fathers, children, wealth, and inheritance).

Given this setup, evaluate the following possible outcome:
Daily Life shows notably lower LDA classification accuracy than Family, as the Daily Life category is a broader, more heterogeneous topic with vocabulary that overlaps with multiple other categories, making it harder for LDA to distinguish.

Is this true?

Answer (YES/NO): NO